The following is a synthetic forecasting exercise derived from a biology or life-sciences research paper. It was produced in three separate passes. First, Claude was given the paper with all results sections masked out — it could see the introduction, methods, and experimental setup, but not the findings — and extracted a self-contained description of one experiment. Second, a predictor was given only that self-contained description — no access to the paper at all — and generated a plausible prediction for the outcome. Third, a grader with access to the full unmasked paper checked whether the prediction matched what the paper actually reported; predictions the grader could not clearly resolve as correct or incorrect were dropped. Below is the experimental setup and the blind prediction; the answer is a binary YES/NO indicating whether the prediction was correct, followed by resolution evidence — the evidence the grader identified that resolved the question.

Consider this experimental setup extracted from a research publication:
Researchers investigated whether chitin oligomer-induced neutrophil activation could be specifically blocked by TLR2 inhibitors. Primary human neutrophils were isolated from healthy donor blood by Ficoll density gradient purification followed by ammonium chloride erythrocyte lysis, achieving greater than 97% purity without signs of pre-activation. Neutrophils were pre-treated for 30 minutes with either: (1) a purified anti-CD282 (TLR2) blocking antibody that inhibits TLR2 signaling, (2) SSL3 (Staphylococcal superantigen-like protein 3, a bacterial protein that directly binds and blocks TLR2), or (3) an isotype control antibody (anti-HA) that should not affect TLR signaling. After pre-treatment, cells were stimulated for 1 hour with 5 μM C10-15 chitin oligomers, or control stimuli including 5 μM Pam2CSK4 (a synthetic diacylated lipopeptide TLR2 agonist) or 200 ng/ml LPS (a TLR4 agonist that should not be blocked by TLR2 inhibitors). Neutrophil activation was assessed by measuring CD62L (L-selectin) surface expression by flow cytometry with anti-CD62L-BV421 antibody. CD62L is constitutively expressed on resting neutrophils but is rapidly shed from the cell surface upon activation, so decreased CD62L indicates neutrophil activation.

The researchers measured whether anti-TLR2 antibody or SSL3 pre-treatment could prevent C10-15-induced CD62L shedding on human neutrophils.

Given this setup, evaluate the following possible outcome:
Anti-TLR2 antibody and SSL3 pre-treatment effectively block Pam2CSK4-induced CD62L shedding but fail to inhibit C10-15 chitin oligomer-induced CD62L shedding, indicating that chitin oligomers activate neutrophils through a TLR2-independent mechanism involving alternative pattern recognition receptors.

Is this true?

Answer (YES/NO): NO